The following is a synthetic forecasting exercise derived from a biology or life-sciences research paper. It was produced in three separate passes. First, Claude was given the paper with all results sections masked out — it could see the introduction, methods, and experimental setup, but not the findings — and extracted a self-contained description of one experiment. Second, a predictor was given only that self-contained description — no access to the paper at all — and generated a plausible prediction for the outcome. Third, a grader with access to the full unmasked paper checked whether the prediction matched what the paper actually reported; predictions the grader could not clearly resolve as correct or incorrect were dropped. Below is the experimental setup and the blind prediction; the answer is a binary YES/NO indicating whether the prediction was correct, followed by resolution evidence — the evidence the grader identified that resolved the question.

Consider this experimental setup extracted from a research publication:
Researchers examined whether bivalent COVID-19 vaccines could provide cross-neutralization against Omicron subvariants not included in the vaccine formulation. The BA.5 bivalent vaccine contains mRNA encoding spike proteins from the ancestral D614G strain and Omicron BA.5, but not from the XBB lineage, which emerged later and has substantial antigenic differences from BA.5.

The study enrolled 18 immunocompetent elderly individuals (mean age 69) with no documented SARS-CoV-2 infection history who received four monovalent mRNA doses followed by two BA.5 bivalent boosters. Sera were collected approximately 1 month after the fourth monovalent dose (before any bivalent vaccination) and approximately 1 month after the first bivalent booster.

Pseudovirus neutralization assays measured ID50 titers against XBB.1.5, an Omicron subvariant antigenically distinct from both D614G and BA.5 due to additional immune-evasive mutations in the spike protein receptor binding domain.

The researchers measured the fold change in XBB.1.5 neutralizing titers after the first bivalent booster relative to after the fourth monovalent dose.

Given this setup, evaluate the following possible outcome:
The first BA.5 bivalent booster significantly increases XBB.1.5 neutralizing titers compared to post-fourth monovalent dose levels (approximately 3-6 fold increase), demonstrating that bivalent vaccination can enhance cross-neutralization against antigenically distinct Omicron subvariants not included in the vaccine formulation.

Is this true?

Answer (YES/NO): NO